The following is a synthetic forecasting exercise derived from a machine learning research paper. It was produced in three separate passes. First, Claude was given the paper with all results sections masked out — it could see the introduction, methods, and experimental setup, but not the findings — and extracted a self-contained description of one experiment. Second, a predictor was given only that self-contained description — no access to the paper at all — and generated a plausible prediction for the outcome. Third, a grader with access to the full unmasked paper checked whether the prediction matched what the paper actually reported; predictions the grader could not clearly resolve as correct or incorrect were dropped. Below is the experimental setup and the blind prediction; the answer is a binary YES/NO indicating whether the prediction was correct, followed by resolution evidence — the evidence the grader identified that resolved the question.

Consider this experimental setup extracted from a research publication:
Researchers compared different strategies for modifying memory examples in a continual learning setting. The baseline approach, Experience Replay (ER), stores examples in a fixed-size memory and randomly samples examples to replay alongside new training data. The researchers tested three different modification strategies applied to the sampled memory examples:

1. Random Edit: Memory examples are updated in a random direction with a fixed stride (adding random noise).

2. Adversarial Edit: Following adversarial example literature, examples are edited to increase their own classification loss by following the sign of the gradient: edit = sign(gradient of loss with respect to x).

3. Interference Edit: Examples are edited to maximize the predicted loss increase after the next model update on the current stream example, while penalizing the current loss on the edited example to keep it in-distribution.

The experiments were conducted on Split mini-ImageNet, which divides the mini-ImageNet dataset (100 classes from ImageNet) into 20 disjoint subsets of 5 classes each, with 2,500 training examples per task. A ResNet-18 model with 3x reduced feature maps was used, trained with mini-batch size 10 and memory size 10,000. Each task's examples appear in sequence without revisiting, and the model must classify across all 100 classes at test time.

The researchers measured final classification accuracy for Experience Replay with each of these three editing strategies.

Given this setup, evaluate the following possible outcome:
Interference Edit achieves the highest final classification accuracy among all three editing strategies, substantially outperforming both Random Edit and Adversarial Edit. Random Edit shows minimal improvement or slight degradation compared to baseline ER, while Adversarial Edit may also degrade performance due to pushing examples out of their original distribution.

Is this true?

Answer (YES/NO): NO